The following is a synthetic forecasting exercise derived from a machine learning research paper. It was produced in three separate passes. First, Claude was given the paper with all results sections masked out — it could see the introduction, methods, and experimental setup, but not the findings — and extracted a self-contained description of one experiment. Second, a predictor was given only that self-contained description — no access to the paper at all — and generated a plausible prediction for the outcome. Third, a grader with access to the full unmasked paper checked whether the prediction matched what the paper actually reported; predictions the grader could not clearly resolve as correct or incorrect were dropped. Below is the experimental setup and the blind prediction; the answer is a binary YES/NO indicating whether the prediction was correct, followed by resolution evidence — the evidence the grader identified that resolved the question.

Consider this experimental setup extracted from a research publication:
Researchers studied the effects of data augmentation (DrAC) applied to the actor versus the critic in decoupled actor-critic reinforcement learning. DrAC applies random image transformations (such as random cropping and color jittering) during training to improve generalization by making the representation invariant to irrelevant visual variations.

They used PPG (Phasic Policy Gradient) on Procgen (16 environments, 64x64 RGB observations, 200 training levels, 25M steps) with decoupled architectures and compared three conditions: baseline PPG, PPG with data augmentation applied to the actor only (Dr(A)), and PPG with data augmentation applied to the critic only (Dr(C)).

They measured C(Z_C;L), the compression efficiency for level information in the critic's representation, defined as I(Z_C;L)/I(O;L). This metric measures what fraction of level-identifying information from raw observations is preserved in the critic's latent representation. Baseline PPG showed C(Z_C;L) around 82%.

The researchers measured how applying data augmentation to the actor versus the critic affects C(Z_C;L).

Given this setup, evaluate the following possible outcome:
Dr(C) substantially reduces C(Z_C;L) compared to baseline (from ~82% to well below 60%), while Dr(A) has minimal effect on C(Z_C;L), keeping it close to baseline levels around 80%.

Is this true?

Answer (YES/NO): NO